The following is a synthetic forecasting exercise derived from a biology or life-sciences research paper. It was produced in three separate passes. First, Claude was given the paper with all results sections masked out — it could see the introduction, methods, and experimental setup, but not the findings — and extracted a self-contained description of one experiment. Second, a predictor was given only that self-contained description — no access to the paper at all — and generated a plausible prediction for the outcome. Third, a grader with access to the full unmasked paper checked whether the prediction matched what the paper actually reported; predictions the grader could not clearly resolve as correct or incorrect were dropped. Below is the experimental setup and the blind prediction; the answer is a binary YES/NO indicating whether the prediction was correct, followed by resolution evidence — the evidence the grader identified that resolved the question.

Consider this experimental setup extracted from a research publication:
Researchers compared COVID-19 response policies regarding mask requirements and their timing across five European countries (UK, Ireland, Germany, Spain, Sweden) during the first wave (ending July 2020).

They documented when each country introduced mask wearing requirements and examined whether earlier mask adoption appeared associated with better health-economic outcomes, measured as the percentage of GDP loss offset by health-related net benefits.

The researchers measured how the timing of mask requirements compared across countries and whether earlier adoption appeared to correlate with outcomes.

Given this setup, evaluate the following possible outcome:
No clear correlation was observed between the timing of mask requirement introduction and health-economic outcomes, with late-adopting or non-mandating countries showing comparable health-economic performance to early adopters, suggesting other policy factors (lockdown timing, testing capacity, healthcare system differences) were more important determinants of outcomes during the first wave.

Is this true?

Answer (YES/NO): NO